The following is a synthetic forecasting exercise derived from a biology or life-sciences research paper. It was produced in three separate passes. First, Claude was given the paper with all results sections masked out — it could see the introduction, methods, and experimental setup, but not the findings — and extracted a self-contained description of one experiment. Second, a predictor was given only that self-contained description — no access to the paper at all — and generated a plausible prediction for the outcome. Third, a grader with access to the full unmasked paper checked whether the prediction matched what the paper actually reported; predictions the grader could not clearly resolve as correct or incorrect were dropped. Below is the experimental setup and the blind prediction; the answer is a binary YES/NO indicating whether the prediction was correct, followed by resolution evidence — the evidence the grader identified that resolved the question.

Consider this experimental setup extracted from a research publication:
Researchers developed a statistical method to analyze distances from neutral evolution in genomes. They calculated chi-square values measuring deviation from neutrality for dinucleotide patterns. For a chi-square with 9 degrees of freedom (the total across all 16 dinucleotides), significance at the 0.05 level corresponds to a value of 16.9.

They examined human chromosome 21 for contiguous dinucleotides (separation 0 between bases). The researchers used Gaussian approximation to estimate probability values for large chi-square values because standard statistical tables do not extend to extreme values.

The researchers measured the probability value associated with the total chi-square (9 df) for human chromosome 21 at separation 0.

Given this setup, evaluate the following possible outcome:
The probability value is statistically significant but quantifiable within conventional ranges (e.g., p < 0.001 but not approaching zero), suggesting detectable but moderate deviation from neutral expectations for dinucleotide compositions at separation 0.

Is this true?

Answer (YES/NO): NO